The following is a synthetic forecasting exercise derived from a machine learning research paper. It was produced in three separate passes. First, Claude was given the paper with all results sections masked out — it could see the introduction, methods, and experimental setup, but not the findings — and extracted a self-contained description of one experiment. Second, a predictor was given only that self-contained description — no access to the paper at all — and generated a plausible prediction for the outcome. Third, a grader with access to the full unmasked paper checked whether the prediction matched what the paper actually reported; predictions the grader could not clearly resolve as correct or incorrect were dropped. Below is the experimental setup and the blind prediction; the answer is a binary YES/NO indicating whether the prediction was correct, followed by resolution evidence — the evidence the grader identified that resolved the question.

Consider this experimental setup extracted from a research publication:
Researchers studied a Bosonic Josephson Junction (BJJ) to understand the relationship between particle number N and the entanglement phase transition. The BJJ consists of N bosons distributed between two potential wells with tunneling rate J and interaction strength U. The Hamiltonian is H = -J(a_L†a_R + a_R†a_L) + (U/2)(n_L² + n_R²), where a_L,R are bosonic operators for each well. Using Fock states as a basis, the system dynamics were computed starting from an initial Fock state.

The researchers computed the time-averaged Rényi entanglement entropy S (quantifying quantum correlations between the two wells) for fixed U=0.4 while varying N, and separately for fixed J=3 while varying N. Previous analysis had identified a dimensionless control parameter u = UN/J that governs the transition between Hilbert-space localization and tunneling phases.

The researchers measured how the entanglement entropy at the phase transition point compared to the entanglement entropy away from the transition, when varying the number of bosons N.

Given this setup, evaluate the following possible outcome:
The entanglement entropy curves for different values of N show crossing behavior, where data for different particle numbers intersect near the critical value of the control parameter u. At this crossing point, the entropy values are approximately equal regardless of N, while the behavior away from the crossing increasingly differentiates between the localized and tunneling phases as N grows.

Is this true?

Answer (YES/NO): NO